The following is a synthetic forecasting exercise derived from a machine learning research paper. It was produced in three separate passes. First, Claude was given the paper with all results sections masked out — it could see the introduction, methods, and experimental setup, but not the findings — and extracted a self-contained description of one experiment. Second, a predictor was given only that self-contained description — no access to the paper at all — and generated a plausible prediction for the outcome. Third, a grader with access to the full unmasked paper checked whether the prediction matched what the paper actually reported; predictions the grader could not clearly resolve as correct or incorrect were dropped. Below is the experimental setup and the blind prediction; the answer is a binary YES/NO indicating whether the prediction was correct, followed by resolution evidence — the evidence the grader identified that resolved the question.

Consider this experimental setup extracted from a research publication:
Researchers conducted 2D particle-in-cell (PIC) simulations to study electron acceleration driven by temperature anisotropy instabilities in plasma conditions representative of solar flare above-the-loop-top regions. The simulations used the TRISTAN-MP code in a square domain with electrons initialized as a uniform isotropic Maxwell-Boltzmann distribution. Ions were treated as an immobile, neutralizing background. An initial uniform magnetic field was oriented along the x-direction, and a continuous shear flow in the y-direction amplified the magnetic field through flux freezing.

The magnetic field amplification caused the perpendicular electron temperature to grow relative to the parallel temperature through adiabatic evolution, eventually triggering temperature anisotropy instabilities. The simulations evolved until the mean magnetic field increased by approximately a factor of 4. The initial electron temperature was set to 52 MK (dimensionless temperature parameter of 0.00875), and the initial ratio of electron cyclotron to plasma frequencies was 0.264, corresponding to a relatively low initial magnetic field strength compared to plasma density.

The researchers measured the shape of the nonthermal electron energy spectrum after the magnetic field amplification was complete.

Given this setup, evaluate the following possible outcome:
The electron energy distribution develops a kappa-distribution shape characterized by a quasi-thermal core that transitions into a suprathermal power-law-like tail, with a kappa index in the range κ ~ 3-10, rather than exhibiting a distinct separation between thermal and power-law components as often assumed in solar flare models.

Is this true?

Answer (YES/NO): NO